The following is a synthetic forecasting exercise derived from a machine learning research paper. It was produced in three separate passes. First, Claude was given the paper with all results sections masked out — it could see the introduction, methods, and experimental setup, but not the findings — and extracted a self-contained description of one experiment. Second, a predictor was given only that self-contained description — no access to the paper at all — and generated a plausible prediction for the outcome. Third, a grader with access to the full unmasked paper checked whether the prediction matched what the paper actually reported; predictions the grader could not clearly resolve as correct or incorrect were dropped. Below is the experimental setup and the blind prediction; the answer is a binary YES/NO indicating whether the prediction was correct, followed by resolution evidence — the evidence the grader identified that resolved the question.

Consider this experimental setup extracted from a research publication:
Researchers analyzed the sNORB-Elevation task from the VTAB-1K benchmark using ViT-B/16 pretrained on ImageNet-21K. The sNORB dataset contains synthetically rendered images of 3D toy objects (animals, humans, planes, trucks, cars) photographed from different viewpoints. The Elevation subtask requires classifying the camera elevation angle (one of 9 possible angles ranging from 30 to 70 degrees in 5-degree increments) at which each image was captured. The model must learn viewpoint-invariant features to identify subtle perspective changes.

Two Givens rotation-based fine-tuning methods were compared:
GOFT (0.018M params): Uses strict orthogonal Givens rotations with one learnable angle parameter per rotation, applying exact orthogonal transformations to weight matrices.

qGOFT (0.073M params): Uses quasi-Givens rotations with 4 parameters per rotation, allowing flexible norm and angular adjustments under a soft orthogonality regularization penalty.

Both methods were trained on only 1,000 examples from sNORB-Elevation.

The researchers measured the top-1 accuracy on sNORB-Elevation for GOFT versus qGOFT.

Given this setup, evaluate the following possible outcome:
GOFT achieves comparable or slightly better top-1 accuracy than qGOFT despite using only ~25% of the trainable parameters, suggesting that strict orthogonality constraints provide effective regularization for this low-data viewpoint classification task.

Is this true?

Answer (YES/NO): NO